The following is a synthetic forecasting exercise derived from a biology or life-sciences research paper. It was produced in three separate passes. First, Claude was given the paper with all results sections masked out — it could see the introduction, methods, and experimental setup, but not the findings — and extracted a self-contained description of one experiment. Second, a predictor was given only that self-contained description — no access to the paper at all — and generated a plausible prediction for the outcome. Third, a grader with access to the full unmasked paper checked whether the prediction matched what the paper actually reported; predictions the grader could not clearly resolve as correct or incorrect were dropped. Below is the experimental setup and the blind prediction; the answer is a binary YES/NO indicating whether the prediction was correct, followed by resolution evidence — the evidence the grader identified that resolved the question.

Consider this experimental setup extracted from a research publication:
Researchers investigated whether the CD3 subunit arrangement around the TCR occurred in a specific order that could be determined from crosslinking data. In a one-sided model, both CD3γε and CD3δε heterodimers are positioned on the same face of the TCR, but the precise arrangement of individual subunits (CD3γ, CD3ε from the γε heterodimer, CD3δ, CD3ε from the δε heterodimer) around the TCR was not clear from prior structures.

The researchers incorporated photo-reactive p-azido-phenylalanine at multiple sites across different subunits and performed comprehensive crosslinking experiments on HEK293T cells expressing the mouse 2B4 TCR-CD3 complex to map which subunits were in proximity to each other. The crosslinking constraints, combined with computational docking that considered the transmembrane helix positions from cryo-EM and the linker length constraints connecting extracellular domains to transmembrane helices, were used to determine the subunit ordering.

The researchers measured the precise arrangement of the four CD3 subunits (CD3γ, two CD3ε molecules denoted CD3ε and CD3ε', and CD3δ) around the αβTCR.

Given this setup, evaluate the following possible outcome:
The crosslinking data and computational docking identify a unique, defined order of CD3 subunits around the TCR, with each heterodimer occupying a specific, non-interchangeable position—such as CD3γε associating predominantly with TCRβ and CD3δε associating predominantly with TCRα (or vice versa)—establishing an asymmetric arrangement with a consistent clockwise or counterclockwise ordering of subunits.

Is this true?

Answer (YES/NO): YES